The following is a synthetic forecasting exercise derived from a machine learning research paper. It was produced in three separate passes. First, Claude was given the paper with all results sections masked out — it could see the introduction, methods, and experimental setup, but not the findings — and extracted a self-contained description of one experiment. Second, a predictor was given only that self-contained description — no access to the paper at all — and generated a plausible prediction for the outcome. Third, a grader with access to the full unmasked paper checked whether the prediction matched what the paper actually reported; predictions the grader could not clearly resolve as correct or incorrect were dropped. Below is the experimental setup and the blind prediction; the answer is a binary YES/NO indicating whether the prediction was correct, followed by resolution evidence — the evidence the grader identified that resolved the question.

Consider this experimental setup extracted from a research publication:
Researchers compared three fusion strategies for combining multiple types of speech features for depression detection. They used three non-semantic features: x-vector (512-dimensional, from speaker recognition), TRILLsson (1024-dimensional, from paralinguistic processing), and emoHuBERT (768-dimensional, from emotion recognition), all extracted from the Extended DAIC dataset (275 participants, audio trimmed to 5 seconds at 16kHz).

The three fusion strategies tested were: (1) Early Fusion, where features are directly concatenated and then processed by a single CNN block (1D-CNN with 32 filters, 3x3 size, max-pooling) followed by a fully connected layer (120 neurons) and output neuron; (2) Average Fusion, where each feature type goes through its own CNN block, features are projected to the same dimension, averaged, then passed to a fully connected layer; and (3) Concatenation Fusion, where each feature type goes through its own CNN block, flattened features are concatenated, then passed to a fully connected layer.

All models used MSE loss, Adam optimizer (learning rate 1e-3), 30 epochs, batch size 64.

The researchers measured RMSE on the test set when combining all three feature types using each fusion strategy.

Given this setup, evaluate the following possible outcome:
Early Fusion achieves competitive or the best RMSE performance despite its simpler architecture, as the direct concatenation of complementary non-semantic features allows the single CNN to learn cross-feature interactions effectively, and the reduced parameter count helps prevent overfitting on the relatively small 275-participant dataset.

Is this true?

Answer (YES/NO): NO